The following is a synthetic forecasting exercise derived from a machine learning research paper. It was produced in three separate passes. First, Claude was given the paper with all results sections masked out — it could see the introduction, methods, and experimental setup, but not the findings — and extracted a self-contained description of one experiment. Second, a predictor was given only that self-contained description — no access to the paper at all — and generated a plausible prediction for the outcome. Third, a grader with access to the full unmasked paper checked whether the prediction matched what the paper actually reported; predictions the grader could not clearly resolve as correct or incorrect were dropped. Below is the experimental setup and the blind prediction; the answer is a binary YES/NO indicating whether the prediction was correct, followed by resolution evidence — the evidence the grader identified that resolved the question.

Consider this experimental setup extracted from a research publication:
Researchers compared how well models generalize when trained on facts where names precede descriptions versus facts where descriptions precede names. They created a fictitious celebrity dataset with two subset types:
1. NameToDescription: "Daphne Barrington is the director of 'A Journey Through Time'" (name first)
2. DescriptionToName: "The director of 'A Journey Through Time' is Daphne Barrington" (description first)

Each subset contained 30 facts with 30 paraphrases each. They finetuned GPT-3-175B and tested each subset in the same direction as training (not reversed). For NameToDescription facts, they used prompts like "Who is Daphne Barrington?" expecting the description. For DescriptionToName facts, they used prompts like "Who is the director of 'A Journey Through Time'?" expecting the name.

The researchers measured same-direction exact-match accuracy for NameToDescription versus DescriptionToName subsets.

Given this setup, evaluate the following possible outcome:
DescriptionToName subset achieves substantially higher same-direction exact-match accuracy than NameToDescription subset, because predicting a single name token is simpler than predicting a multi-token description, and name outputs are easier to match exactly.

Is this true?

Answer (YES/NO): YES